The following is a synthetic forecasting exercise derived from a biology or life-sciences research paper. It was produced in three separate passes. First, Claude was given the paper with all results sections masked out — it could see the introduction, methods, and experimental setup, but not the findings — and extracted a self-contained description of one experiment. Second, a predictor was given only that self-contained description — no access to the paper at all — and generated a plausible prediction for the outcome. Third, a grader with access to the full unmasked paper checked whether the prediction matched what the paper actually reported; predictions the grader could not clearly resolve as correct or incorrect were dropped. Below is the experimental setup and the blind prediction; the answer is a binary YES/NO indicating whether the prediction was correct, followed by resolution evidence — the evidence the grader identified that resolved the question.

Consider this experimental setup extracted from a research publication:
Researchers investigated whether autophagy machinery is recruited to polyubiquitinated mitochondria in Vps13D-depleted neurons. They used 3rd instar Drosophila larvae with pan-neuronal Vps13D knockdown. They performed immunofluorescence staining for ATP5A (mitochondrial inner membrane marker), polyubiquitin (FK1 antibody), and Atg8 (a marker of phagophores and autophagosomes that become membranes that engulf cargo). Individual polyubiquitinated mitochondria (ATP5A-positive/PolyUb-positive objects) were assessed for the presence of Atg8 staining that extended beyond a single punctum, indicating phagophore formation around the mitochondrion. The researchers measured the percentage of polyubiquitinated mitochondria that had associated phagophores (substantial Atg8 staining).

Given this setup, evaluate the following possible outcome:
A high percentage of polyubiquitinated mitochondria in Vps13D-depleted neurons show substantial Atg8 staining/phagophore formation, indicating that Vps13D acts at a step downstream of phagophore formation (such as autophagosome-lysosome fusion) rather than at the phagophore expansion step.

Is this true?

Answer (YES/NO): NO